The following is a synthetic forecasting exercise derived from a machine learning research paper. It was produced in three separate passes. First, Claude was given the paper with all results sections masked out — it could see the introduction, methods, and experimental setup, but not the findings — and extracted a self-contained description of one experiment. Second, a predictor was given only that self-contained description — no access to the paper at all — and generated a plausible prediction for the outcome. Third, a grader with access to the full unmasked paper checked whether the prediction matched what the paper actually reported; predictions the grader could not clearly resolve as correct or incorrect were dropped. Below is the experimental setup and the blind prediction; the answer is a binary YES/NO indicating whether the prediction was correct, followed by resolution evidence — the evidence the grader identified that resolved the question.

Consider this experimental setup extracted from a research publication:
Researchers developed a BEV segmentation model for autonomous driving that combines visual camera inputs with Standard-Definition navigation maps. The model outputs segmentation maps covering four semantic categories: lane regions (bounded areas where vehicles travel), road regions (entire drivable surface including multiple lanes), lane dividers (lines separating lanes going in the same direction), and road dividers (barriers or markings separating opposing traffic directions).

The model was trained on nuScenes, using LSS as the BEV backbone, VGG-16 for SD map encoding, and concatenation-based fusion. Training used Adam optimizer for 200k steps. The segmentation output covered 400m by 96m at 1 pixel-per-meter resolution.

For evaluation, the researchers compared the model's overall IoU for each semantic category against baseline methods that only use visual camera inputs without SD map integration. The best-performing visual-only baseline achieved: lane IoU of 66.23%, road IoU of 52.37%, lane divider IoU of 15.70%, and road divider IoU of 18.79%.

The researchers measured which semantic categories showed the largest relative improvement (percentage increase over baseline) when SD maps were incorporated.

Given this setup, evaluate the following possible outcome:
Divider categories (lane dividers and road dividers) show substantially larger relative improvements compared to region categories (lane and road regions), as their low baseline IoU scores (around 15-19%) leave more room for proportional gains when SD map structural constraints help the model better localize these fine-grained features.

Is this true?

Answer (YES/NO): YES